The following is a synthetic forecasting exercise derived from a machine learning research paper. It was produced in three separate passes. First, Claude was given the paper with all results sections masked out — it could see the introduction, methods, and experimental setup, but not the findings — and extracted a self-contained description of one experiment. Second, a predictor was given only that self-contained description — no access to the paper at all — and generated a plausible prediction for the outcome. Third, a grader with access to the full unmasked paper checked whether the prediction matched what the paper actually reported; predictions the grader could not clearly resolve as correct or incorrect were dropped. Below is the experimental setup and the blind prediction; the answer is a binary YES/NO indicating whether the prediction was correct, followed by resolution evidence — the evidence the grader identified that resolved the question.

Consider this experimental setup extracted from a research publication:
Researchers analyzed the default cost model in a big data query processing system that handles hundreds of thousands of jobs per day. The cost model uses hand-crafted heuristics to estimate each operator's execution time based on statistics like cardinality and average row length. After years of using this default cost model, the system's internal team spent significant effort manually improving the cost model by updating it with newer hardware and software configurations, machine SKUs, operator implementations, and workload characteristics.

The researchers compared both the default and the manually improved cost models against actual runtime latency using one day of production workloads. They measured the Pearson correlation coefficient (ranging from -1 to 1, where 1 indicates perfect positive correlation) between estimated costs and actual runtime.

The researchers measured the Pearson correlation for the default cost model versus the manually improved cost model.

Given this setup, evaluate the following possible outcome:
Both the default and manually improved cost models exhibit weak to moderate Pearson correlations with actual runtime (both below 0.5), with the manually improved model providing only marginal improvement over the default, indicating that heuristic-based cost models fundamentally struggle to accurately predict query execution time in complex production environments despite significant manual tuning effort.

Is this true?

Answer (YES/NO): YES